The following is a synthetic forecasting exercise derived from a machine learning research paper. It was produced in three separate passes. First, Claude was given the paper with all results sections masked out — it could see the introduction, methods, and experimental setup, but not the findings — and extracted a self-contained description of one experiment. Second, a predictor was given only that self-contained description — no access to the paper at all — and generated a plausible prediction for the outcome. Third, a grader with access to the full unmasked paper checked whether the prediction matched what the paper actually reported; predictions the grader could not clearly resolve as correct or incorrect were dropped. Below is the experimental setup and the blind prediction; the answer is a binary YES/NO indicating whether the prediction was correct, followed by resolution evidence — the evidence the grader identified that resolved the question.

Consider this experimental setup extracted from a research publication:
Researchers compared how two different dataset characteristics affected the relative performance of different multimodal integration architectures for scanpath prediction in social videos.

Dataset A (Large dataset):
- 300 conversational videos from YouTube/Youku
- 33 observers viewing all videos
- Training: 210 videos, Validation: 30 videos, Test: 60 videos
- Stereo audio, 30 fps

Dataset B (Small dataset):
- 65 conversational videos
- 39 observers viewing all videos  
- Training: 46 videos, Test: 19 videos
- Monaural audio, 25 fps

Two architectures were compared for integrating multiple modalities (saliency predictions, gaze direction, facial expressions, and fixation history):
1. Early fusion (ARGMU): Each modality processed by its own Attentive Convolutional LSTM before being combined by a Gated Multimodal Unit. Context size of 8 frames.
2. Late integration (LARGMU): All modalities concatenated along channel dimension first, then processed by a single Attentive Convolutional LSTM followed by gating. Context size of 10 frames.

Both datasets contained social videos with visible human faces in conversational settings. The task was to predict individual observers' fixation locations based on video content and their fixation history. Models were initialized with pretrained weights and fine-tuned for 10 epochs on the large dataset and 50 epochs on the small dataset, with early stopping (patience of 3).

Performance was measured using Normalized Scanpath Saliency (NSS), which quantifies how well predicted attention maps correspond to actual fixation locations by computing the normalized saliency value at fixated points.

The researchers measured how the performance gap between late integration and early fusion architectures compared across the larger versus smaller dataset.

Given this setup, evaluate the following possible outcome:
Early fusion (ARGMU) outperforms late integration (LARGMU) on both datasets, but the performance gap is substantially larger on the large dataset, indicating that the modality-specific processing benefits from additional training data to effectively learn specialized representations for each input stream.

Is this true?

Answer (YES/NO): NO